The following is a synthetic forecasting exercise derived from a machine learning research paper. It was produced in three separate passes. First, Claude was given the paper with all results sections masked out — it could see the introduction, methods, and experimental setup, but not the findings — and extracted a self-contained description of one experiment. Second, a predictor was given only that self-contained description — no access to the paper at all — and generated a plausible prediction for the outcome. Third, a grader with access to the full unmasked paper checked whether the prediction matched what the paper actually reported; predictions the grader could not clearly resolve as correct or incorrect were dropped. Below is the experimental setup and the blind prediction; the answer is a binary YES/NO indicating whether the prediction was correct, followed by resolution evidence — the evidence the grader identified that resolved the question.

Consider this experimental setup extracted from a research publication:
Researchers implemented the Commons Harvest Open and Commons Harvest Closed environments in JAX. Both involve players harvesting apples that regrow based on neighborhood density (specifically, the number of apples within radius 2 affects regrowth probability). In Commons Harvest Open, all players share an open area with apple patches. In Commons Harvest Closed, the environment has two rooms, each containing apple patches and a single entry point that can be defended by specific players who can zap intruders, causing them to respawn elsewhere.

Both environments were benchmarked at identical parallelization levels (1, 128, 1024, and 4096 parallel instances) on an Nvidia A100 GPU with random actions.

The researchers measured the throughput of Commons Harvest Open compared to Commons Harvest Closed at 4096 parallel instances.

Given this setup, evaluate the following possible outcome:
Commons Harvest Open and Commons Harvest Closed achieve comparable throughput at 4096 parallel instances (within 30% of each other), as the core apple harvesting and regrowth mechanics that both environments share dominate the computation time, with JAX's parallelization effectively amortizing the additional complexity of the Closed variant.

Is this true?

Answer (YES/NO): YES